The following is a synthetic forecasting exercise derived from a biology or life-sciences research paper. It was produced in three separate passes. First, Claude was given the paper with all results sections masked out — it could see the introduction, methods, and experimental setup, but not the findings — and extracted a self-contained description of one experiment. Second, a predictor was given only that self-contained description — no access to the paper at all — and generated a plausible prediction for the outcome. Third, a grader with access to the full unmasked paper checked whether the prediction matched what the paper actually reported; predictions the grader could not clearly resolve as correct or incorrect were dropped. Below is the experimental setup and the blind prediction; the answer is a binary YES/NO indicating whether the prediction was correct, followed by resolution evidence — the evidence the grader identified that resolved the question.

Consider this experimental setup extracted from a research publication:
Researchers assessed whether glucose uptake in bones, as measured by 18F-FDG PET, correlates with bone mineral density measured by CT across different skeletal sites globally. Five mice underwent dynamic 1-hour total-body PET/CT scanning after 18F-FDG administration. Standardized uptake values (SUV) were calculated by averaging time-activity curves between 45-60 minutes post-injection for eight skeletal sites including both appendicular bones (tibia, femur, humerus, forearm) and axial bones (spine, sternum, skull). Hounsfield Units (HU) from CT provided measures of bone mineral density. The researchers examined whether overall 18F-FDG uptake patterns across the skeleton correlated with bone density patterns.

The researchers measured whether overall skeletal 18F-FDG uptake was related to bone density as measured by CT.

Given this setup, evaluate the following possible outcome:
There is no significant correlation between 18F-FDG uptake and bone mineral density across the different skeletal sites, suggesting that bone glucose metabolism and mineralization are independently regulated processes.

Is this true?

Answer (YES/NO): YES